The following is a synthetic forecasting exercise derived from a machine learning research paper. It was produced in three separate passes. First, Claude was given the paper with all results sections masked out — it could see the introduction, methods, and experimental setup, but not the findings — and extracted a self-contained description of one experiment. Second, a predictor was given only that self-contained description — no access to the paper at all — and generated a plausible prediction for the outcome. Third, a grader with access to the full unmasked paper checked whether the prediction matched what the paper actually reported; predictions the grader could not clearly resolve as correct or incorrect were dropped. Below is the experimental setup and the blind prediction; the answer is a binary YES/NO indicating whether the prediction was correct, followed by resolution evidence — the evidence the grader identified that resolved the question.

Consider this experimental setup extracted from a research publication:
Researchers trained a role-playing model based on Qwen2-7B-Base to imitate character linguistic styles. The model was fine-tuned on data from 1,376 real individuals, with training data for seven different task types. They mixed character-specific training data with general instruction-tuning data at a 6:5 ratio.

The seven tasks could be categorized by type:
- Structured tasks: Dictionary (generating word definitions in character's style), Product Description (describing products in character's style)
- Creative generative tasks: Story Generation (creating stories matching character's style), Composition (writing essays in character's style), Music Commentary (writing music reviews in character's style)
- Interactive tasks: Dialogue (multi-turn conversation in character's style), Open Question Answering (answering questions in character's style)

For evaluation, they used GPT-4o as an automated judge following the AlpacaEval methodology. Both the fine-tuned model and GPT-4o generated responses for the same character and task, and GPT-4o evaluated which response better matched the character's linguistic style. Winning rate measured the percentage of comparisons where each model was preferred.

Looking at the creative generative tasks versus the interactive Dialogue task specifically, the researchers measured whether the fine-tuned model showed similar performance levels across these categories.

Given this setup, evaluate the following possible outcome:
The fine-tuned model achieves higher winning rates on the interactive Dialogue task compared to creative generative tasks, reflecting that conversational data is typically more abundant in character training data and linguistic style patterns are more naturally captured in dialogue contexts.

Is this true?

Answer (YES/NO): NO